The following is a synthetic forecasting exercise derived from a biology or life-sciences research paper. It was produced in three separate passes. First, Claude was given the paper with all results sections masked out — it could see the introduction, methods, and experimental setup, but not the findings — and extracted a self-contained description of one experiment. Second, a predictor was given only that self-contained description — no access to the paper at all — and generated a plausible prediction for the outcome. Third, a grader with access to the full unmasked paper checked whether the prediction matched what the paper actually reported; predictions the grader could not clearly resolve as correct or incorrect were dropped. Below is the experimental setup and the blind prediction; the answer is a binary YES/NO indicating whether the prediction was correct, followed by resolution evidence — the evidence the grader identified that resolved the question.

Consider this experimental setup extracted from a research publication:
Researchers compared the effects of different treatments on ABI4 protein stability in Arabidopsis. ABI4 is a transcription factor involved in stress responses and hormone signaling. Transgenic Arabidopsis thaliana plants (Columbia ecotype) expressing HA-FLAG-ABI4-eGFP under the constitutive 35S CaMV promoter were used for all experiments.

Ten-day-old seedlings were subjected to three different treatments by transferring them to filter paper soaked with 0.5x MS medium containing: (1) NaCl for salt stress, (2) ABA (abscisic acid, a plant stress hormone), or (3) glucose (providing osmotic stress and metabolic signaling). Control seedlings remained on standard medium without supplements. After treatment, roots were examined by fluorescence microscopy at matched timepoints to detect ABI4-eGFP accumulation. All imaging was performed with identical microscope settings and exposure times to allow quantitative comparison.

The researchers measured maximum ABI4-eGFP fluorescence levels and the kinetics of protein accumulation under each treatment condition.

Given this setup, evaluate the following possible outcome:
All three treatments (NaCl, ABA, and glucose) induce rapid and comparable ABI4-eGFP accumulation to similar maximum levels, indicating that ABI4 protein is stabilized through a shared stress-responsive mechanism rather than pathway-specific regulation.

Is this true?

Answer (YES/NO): NO